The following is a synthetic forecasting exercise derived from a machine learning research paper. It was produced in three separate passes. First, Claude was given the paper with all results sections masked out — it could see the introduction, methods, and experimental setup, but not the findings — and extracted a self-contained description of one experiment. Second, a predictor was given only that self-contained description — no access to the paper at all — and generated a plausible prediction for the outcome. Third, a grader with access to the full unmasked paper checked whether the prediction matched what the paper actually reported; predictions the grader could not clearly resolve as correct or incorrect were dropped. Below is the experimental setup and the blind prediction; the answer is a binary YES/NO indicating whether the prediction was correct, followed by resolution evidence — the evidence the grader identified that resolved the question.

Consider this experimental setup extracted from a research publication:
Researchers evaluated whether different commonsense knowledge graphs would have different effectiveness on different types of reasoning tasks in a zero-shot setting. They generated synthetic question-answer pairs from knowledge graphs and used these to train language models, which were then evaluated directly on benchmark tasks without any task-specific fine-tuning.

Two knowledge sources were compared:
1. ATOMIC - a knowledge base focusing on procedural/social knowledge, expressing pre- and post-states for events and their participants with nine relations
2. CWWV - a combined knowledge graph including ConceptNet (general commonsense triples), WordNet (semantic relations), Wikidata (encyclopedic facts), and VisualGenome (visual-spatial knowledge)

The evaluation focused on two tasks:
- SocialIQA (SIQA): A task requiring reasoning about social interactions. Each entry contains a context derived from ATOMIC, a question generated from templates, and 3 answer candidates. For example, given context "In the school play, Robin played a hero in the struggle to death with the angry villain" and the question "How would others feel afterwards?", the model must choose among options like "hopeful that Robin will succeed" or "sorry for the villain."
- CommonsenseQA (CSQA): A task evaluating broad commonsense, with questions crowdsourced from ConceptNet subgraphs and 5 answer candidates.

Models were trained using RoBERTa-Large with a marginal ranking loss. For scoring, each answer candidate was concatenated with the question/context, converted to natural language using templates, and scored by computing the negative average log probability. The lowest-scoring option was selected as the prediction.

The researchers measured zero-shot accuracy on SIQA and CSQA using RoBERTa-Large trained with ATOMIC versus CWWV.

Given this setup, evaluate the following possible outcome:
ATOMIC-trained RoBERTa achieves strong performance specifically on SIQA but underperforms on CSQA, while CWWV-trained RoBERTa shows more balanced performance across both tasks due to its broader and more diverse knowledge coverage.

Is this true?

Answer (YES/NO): NO